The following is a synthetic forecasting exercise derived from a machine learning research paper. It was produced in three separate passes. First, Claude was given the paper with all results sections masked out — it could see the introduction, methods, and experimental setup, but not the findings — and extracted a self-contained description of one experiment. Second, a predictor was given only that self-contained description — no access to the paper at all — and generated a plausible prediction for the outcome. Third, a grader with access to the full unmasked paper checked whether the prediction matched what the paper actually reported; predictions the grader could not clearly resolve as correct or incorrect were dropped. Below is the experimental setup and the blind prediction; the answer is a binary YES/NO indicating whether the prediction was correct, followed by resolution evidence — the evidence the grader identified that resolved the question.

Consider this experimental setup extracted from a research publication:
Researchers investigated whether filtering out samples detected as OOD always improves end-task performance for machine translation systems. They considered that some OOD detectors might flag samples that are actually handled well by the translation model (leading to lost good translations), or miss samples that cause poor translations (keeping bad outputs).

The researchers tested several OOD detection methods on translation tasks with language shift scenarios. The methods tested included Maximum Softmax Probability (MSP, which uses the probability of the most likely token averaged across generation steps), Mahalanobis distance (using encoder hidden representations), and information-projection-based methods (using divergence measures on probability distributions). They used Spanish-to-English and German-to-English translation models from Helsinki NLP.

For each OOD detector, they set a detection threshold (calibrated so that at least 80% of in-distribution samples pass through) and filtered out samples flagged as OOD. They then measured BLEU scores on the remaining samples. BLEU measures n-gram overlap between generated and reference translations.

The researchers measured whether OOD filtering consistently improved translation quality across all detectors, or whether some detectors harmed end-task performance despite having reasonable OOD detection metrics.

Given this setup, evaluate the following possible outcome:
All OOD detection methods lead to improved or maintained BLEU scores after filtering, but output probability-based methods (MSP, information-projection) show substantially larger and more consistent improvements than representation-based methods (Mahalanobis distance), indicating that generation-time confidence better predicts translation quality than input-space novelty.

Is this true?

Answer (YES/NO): NO